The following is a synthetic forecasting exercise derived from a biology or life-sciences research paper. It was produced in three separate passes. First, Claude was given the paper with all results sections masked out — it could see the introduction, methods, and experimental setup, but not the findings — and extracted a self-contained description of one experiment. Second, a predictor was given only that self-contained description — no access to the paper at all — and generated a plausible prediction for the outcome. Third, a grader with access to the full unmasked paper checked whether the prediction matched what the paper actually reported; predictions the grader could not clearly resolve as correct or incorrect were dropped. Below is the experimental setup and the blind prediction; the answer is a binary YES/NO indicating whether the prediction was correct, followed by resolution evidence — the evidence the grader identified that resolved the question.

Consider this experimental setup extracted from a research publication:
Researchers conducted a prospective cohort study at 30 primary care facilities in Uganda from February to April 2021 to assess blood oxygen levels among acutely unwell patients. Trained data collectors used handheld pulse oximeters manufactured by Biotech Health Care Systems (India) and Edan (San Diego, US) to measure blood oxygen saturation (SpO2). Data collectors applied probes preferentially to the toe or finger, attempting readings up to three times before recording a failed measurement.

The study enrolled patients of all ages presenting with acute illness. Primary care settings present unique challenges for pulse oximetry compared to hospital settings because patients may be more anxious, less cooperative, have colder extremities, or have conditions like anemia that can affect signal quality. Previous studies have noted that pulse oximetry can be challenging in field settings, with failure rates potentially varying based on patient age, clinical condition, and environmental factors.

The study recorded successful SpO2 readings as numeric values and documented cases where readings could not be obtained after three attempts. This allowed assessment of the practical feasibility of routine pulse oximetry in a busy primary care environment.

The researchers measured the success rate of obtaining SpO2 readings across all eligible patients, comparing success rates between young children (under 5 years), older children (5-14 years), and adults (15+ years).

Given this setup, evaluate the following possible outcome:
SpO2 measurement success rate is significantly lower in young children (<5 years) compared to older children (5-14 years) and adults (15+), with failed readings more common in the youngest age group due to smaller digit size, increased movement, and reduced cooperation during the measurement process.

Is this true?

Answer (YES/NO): NO